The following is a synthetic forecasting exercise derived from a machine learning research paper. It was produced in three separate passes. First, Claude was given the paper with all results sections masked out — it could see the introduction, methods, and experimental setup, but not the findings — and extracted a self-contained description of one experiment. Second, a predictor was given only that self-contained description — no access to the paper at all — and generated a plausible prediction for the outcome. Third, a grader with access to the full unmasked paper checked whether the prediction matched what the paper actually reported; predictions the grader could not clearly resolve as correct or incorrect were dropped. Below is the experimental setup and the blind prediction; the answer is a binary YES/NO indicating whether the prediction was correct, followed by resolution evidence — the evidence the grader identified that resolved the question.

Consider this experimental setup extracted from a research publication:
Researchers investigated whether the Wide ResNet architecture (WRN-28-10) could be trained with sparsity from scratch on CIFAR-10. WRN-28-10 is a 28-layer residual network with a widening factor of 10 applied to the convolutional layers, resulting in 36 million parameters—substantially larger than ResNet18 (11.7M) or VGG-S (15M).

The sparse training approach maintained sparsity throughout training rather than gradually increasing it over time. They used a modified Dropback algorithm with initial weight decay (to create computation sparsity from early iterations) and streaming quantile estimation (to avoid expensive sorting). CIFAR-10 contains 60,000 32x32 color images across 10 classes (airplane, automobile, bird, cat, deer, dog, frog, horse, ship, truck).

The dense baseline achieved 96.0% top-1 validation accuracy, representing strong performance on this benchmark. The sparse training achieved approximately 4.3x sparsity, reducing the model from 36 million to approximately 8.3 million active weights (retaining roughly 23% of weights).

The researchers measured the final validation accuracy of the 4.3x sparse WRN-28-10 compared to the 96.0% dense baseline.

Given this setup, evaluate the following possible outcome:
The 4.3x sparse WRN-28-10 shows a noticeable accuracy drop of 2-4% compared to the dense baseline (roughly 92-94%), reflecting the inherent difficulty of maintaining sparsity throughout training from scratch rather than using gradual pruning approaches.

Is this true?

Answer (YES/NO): NO